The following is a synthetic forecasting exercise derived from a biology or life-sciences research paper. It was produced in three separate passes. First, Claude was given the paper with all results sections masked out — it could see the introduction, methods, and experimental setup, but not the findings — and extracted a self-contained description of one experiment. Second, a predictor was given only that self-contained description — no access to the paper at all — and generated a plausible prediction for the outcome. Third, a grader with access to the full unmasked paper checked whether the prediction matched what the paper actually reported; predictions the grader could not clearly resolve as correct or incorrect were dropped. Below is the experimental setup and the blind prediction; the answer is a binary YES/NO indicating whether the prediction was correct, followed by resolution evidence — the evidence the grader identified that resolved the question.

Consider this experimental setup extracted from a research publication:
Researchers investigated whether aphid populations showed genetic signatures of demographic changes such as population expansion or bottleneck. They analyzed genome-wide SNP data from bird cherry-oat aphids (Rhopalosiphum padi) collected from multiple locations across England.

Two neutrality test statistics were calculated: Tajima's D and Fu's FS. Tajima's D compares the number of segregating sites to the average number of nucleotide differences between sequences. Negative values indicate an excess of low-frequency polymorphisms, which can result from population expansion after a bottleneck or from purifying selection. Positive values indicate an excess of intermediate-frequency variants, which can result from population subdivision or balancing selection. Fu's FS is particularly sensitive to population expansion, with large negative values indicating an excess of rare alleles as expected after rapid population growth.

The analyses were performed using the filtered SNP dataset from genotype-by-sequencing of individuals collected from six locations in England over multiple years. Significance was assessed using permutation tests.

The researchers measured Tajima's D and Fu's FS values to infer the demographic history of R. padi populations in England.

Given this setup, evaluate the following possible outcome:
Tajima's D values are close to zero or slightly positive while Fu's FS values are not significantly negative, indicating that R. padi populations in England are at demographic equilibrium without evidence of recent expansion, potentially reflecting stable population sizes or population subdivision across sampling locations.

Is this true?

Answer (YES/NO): NO